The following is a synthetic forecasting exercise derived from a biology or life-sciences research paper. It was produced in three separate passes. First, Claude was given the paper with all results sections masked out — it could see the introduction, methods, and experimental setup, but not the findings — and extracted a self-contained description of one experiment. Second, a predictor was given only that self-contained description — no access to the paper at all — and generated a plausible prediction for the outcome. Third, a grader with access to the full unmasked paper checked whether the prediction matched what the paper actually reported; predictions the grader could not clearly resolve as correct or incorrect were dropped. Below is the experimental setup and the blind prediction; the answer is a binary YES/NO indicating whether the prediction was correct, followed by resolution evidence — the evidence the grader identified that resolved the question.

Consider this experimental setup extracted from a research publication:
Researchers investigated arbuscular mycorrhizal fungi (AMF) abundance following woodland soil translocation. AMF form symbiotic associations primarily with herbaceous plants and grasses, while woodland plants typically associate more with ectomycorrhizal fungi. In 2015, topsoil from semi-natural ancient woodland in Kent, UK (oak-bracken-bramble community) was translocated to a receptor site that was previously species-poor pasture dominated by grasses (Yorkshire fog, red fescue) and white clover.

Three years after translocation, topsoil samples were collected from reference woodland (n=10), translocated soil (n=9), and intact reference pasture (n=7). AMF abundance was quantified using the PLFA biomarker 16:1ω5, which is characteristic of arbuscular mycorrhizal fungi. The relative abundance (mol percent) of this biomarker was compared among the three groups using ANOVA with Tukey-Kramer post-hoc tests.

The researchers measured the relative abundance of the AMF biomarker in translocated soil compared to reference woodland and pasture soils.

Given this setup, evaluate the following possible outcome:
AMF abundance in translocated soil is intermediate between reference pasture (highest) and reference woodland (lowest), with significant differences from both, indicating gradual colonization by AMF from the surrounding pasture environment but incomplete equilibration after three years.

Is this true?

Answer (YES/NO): NO